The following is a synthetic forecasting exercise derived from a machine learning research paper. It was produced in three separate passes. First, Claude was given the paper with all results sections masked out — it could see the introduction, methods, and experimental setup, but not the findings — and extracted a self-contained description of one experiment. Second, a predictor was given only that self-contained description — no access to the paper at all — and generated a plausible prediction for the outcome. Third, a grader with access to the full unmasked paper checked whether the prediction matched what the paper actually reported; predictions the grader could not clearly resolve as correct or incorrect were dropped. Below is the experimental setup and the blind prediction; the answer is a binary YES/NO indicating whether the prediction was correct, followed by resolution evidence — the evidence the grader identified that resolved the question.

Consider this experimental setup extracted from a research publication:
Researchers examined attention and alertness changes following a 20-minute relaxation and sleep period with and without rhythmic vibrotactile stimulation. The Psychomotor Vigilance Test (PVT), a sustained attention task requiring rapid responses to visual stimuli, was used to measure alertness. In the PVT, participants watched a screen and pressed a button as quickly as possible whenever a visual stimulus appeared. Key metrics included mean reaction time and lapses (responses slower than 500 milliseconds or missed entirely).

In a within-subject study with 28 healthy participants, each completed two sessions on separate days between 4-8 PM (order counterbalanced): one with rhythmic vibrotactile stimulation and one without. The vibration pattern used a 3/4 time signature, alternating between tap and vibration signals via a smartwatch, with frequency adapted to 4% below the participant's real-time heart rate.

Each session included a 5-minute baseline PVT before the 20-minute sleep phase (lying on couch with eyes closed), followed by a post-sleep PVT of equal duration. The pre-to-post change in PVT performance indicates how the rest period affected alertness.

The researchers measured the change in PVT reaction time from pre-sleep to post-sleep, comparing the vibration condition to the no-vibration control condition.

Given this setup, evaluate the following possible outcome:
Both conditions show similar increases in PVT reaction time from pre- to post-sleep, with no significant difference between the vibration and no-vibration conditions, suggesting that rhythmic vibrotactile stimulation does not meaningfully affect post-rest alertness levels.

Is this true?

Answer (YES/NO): YES